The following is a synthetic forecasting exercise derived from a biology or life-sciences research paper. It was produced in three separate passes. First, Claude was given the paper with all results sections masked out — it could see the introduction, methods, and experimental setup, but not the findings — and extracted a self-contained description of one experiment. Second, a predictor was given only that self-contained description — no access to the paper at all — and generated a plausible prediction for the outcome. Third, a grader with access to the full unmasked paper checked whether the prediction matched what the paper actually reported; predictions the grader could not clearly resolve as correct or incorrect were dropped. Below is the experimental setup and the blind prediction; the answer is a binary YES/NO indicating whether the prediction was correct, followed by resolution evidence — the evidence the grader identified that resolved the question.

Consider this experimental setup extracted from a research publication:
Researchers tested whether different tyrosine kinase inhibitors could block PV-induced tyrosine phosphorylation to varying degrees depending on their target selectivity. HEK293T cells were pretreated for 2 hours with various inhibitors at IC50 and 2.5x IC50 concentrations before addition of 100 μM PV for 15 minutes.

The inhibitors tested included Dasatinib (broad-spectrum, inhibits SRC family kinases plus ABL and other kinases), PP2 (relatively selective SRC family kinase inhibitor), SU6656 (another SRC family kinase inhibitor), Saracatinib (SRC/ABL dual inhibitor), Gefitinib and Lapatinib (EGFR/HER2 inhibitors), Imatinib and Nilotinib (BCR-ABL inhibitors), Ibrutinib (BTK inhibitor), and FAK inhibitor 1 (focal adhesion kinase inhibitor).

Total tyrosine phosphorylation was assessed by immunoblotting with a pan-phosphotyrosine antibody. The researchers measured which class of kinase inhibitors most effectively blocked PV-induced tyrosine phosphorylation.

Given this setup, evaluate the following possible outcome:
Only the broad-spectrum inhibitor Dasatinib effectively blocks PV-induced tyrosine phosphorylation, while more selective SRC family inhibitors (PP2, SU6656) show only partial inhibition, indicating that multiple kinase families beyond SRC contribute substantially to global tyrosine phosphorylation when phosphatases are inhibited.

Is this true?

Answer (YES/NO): NO